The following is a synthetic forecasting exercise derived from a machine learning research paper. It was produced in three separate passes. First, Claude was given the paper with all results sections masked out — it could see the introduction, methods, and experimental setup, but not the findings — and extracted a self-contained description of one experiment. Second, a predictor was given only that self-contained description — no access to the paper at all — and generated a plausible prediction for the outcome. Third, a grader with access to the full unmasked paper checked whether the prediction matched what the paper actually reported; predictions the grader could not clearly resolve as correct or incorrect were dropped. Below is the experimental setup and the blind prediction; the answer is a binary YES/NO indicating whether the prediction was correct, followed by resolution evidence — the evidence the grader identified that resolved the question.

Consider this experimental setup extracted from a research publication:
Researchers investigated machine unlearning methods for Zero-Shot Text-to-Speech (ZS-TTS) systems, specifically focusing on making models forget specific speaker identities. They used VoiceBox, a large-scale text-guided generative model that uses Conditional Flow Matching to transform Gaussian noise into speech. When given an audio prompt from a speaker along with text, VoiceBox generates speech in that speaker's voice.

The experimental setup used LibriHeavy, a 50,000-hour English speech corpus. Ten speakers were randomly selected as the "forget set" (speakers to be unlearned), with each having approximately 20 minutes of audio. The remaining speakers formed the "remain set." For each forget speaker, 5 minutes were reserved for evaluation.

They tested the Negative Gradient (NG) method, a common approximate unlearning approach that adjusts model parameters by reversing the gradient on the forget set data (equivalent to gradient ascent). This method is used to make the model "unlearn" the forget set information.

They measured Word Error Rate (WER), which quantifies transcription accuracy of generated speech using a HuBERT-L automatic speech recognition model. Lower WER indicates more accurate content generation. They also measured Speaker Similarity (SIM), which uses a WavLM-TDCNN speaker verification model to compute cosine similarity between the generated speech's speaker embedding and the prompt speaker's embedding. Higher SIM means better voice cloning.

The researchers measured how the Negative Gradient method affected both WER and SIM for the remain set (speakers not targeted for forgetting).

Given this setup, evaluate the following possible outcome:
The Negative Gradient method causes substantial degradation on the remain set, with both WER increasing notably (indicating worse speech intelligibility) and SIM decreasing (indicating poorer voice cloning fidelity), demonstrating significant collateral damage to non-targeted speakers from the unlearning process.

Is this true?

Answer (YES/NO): YES